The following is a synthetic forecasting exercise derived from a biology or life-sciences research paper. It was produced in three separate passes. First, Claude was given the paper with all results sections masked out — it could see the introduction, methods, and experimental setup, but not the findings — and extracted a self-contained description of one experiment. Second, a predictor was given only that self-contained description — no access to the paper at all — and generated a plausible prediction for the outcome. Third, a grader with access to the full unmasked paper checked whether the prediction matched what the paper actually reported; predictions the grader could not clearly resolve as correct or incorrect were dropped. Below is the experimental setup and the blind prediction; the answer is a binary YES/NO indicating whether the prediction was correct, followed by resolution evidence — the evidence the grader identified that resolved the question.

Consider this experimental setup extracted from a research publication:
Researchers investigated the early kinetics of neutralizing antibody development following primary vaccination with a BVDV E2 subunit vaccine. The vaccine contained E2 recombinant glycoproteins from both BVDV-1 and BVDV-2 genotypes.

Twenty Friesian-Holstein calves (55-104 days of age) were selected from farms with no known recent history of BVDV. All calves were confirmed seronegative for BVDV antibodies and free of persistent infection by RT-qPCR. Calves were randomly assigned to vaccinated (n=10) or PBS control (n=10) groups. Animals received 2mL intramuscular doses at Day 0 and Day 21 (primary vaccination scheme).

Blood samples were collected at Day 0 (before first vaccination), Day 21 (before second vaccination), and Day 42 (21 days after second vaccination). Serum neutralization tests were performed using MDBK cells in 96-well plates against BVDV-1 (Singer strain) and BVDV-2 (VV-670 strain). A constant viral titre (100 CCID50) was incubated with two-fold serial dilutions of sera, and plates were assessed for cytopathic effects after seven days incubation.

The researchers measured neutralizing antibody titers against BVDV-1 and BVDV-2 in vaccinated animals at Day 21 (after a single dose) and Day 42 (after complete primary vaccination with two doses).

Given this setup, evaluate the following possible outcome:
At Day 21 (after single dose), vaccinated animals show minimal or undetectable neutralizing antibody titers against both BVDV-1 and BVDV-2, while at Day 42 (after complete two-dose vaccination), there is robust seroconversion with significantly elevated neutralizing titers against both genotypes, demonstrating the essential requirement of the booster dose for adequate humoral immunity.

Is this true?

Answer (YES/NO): YES